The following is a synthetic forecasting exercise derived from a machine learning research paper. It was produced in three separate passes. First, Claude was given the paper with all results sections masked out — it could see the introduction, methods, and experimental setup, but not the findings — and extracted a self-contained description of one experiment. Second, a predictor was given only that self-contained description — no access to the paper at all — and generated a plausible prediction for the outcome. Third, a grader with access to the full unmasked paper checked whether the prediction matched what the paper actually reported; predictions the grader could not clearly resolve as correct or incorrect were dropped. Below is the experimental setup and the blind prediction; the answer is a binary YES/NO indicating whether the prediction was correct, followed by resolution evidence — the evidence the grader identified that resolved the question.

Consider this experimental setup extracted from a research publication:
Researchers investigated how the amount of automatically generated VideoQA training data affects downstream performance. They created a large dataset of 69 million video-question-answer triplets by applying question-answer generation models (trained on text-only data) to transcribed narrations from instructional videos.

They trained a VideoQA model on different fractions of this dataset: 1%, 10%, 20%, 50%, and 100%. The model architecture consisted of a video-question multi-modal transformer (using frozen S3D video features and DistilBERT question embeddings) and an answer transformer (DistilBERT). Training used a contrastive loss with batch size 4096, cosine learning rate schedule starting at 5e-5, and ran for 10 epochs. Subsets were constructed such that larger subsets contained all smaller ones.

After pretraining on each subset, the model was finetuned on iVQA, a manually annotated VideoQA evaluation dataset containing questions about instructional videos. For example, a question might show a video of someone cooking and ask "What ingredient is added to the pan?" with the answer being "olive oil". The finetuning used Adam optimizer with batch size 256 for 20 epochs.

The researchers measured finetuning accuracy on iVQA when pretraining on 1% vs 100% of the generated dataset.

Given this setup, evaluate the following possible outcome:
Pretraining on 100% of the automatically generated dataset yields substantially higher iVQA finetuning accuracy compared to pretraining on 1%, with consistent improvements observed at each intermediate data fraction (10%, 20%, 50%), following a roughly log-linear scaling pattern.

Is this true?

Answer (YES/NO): YES